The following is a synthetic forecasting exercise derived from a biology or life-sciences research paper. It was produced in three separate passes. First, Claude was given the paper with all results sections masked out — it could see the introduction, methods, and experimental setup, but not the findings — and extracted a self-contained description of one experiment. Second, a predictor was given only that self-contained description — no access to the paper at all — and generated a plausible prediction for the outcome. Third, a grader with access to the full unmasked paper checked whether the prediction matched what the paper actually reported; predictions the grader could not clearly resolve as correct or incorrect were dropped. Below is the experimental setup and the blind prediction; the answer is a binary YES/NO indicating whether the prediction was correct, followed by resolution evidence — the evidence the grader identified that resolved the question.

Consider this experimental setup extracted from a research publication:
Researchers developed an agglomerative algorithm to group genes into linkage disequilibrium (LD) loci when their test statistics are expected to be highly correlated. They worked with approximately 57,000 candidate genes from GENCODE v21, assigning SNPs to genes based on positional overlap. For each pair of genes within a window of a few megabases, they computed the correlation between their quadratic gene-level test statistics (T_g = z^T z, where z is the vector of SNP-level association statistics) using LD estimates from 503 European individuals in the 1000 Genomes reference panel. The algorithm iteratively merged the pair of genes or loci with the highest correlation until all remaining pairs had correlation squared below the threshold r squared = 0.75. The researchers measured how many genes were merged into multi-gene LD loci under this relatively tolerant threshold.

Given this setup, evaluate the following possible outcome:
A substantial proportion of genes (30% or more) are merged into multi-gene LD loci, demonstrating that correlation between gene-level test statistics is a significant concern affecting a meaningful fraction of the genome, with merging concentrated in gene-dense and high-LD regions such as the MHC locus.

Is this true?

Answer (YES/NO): NO